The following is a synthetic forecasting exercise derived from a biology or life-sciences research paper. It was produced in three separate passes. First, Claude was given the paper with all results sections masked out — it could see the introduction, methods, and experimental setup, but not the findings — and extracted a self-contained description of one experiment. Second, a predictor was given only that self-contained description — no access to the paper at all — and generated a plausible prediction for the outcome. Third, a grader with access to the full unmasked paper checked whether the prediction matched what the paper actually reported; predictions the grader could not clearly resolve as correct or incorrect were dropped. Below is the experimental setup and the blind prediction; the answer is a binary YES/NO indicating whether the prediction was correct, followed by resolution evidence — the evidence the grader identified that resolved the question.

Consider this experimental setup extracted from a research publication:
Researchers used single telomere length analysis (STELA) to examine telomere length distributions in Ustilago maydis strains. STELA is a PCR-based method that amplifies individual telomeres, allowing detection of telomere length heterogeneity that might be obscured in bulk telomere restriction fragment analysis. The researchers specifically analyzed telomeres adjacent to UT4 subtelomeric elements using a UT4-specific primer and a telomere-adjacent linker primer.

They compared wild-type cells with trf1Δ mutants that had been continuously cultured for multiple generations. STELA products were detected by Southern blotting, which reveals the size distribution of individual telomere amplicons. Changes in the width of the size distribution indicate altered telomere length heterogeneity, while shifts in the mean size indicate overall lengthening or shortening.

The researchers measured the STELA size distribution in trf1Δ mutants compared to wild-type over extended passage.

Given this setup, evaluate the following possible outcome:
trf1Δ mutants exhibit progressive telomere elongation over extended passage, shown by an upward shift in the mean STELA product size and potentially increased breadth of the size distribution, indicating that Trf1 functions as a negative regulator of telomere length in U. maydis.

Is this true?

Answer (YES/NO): NO